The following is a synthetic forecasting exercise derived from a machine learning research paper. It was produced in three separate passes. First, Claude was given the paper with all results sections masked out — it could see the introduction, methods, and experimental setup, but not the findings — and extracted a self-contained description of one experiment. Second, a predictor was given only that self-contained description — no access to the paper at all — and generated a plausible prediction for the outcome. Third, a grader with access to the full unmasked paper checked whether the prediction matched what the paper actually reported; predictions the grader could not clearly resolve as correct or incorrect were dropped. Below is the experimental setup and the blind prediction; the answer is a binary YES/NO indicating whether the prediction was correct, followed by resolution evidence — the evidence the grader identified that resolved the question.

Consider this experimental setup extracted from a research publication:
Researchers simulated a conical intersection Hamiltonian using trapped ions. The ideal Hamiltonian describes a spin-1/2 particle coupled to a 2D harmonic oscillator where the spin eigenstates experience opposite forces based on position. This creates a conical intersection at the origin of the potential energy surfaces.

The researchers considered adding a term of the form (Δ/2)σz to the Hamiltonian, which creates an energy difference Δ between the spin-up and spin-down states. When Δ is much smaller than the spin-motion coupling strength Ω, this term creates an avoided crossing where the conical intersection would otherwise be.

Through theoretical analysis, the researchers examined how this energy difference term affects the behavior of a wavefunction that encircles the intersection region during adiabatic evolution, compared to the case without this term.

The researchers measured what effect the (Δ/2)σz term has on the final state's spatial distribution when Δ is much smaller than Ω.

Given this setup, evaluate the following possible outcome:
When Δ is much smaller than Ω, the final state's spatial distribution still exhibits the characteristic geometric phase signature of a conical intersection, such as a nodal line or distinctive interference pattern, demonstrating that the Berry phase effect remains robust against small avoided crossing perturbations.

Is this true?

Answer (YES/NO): YES